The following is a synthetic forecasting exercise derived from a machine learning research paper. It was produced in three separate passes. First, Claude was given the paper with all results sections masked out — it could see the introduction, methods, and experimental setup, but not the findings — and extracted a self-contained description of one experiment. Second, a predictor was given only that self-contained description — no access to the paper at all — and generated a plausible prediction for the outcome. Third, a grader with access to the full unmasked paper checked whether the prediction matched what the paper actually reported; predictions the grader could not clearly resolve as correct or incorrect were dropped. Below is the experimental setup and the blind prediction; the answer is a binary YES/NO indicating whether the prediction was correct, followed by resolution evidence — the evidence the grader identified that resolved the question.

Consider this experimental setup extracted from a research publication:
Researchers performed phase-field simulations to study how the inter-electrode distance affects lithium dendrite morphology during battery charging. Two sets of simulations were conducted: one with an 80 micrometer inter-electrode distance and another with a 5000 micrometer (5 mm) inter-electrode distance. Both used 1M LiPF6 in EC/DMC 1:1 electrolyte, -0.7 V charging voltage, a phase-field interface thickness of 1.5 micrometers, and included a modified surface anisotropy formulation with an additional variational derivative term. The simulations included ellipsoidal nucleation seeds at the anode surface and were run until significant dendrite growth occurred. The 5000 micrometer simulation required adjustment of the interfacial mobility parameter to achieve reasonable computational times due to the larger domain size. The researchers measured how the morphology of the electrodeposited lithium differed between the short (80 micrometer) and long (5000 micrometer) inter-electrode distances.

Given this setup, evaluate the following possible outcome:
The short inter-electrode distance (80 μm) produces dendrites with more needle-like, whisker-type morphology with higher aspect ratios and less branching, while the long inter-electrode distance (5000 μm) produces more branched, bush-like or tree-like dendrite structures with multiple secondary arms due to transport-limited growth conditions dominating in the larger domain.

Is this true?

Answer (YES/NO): NO